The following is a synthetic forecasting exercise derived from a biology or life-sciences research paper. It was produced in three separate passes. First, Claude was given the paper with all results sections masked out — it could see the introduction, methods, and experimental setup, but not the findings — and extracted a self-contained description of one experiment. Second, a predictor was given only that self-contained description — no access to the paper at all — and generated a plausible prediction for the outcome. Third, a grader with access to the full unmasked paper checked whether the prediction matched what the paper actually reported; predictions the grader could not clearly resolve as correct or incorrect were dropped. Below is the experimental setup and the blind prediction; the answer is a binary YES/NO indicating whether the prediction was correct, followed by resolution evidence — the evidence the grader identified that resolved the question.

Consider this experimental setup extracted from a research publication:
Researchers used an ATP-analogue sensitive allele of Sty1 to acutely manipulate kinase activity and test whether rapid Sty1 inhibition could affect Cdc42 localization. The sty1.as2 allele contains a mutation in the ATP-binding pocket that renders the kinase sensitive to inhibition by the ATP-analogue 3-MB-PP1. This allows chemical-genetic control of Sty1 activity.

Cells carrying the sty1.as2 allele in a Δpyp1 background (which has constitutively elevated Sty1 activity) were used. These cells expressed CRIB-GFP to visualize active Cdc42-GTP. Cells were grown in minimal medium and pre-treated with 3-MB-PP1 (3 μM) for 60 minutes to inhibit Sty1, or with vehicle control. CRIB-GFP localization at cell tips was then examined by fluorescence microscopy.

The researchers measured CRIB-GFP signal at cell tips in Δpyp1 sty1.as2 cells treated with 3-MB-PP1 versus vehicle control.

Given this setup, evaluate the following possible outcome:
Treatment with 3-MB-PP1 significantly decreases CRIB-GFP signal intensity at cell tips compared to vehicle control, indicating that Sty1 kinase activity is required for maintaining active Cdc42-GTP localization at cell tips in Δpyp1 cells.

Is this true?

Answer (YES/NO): NO